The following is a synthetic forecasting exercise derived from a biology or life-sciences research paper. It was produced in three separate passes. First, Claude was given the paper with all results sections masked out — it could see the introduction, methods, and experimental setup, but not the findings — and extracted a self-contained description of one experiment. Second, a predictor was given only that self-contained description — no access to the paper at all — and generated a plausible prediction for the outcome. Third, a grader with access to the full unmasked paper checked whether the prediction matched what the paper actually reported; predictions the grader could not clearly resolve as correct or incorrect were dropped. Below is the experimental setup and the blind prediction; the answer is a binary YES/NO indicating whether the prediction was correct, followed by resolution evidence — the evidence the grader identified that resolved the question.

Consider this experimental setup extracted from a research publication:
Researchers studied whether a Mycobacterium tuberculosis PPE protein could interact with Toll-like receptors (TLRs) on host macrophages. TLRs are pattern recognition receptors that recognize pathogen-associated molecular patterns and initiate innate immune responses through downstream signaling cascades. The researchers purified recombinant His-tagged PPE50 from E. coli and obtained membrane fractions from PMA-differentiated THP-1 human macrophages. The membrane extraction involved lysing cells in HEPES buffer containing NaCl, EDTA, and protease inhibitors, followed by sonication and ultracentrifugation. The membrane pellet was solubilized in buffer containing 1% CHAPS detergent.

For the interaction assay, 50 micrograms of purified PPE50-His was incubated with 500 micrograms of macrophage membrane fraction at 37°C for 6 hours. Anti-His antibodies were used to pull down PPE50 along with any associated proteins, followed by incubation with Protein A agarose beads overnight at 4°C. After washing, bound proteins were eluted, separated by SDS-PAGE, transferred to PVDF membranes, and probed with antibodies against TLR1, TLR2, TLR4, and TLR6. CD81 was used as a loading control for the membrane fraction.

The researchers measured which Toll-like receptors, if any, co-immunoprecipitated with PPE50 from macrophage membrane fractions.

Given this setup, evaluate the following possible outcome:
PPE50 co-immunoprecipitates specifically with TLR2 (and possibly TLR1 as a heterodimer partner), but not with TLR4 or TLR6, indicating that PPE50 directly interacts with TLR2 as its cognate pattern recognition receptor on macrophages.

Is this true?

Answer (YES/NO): NO